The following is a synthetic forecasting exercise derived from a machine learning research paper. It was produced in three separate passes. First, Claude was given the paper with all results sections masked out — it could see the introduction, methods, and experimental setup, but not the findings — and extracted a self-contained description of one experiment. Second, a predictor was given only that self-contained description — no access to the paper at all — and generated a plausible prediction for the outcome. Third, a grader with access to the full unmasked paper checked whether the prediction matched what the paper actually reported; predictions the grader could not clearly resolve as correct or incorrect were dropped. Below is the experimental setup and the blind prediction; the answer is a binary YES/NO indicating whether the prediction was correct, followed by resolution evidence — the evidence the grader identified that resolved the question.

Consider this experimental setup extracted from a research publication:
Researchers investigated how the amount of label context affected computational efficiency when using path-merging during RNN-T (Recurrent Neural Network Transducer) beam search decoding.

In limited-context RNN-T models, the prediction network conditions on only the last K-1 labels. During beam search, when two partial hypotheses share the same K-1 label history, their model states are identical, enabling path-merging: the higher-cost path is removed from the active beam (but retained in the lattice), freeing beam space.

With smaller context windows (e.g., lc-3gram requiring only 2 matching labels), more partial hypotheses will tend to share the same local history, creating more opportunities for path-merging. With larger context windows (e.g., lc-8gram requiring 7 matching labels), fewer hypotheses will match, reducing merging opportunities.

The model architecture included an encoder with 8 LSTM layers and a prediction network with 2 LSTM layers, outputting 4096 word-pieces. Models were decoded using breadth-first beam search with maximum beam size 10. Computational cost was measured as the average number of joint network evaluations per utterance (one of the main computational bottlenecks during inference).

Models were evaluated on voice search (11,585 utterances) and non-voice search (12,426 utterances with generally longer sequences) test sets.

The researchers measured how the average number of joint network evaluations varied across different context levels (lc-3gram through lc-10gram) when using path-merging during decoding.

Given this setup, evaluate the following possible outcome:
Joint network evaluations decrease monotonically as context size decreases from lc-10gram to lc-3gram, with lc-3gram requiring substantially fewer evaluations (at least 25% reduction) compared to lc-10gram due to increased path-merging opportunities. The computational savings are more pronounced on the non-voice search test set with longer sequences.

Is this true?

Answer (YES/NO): NO